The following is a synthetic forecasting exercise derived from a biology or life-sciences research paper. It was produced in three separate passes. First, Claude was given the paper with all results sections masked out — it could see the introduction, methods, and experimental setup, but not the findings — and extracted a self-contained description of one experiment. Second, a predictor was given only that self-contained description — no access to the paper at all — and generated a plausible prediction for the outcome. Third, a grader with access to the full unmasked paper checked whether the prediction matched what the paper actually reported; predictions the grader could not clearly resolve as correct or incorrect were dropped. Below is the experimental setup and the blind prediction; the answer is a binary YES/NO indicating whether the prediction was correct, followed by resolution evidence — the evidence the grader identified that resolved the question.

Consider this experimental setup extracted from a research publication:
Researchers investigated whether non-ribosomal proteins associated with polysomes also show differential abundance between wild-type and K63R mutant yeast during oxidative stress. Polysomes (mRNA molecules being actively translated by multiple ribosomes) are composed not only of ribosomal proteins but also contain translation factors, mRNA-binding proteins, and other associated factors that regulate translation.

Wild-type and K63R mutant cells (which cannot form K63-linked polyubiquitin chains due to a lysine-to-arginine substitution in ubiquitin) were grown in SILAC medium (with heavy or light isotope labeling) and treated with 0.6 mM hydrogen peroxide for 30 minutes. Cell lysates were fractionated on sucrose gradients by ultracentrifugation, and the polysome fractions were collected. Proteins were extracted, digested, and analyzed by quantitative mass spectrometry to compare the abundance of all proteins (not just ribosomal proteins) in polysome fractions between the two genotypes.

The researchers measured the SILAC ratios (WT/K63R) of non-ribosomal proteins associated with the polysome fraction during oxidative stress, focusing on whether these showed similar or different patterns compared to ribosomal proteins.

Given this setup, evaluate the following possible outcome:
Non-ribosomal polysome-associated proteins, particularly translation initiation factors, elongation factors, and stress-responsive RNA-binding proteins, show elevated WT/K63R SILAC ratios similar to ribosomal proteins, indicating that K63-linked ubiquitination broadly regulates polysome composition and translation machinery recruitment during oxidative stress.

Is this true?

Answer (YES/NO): NO